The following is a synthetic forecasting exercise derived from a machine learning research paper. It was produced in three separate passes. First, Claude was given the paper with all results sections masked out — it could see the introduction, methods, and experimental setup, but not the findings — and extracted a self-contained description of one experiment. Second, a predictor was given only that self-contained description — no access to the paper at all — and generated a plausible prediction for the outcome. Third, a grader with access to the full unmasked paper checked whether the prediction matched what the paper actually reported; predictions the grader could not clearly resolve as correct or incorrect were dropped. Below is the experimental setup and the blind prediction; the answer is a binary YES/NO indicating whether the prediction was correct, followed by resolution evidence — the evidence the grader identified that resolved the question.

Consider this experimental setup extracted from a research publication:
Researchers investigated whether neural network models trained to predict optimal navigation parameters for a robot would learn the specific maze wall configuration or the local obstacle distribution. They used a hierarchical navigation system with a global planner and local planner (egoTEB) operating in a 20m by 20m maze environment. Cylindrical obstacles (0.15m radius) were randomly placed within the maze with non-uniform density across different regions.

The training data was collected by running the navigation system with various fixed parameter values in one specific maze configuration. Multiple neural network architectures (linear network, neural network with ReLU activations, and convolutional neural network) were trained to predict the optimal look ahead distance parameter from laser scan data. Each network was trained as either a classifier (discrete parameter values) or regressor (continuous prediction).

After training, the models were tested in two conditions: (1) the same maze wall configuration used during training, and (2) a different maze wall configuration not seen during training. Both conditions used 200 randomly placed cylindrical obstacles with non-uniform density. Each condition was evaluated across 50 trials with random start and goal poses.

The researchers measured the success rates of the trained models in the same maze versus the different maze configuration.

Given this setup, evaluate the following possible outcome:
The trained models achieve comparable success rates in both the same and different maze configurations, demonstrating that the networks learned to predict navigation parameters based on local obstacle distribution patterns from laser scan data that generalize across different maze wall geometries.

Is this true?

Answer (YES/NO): YES